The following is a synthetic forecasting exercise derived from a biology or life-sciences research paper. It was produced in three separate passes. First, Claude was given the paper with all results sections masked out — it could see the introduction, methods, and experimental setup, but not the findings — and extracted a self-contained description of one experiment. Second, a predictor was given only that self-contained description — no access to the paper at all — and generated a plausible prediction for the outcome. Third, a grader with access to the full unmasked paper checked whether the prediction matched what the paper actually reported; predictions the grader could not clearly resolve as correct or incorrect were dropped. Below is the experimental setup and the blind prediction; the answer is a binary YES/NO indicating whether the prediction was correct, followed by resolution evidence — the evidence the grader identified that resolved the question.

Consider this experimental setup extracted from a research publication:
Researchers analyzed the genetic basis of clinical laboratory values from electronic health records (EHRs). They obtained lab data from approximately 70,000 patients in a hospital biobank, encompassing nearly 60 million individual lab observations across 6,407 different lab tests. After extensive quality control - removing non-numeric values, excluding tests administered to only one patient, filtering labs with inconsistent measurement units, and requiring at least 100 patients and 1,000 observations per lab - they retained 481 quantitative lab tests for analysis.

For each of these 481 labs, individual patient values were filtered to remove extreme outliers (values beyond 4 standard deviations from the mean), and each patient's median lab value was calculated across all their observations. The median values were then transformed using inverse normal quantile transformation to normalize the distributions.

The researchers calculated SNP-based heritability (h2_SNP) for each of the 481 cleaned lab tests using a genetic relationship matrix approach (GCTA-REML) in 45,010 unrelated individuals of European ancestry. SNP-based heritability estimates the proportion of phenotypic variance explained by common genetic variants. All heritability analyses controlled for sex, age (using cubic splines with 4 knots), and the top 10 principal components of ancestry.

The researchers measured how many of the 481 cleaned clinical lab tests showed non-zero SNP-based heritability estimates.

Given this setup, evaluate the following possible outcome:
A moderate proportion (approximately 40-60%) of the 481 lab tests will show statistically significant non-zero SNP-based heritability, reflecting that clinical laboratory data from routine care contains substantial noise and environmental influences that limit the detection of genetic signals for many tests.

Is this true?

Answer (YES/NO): YES